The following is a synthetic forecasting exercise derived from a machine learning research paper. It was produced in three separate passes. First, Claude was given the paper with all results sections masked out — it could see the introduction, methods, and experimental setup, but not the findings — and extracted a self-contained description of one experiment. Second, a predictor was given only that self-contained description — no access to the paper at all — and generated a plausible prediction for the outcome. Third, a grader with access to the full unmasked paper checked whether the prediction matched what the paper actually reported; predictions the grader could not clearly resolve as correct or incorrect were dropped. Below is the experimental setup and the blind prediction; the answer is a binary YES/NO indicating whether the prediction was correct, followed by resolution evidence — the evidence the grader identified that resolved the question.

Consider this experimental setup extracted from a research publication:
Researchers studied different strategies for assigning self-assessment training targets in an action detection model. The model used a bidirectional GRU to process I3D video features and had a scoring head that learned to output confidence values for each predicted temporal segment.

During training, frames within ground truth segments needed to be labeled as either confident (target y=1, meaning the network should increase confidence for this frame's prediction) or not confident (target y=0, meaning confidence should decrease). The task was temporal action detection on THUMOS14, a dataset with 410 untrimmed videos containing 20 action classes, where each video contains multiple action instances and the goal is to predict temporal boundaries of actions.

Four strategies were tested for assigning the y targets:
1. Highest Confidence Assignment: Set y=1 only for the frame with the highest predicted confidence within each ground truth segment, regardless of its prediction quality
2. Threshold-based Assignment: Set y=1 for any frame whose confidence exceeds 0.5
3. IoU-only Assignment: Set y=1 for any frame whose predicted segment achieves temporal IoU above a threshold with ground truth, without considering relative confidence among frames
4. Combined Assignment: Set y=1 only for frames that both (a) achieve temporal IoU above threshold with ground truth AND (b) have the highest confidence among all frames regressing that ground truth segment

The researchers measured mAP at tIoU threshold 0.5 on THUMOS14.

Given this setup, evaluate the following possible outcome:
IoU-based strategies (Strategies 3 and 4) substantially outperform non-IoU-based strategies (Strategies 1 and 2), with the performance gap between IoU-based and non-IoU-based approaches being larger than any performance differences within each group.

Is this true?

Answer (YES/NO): NO